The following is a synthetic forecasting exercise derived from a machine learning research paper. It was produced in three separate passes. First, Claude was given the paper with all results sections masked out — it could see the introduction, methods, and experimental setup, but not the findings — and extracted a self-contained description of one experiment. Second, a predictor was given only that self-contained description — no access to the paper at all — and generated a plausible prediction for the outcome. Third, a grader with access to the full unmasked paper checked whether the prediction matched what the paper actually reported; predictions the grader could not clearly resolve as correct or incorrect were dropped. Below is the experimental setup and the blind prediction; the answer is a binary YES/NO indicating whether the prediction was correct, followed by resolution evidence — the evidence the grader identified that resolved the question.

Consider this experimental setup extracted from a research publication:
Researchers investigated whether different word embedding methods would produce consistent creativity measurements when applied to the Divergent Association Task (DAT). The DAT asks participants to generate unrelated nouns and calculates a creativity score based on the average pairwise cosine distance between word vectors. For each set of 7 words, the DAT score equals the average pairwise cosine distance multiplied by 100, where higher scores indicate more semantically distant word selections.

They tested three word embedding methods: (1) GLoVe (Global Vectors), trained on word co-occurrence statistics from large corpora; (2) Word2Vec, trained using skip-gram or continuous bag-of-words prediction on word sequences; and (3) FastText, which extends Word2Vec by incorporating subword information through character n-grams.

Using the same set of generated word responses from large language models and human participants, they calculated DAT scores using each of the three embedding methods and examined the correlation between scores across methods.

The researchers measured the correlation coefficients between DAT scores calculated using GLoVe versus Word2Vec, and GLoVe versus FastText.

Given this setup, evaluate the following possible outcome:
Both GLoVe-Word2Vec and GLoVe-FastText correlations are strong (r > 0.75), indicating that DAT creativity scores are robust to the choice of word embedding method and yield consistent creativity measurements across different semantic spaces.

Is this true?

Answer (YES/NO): YES